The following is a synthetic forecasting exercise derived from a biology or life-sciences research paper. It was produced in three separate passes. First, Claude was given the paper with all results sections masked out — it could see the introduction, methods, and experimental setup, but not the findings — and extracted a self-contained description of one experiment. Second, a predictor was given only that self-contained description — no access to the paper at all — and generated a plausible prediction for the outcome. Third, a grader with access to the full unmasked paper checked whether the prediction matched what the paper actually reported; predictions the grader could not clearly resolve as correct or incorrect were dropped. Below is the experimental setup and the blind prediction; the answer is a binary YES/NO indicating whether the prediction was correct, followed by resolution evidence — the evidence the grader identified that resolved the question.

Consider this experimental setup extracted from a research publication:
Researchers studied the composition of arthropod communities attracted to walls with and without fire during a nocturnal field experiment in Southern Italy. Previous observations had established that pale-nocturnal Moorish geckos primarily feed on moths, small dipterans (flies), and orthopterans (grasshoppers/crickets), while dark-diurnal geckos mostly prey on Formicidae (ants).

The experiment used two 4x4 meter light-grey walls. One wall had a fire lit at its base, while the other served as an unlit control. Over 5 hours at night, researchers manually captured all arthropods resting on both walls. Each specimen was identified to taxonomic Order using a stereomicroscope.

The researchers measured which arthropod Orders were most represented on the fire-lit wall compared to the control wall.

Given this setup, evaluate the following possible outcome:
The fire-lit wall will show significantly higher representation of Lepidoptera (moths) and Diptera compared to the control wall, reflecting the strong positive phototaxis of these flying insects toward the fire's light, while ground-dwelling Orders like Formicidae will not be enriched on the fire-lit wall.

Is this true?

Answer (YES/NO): NO